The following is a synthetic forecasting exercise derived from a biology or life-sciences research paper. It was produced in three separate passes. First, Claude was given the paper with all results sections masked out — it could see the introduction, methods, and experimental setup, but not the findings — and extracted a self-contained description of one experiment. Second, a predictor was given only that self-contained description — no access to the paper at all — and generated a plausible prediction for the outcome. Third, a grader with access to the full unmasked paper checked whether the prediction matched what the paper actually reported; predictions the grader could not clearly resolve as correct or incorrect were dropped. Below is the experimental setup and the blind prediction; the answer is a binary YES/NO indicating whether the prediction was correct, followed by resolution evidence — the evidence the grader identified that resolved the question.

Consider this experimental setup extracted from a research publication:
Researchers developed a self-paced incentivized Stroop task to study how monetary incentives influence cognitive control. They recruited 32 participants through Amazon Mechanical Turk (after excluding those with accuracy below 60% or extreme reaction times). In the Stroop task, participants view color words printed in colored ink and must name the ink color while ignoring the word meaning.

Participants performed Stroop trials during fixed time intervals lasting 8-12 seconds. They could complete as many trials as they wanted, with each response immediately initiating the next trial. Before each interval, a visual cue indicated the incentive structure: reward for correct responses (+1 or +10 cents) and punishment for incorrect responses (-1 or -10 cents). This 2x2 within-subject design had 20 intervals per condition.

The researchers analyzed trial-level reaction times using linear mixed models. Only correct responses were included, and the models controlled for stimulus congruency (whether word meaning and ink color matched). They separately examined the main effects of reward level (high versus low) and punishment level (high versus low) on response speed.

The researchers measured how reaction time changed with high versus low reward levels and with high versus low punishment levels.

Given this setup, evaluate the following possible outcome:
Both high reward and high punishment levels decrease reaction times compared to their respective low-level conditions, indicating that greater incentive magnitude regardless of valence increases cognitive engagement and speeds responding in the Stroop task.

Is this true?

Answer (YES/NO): NO